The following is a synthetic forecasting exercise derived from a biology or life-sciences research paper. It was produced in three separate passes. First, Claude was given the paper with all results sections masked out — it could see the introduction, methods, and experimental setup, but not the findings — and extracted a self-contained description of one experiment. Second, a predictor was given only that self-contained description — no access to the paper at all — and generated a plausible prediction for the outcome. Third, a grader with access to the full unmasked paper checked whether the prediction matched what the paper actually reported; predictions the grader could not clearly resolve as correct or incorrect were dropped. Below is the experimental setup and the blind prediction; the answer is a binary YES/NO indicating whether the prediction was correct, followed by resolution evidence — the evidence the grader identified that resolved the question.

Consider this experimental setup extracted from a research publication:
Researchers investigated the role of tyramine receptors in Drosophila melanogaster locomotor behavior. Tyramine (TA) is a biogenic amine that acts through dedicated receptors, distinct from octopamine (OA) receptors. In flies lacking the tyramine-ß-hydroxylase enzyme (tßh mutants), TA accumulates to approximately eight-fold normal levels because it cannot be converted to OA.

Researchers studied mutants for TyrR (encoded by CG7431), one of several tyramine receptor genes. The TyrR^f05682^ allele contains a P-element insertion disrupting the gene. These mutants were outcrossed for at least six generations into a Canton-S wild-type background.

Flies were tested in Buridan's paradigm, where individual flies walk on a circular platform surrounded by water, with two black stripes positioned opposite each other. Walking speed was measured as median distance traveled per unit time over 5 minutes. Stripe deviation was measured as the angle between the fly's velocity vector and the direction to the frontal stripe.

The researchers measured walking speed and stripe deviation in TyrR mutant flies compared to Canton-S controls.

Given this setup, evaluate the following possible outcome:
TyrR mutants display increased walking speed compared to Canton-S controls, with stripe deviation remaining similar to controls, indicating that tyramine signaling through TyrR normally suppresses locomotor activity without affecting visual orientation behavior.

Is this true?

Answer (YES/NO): NO